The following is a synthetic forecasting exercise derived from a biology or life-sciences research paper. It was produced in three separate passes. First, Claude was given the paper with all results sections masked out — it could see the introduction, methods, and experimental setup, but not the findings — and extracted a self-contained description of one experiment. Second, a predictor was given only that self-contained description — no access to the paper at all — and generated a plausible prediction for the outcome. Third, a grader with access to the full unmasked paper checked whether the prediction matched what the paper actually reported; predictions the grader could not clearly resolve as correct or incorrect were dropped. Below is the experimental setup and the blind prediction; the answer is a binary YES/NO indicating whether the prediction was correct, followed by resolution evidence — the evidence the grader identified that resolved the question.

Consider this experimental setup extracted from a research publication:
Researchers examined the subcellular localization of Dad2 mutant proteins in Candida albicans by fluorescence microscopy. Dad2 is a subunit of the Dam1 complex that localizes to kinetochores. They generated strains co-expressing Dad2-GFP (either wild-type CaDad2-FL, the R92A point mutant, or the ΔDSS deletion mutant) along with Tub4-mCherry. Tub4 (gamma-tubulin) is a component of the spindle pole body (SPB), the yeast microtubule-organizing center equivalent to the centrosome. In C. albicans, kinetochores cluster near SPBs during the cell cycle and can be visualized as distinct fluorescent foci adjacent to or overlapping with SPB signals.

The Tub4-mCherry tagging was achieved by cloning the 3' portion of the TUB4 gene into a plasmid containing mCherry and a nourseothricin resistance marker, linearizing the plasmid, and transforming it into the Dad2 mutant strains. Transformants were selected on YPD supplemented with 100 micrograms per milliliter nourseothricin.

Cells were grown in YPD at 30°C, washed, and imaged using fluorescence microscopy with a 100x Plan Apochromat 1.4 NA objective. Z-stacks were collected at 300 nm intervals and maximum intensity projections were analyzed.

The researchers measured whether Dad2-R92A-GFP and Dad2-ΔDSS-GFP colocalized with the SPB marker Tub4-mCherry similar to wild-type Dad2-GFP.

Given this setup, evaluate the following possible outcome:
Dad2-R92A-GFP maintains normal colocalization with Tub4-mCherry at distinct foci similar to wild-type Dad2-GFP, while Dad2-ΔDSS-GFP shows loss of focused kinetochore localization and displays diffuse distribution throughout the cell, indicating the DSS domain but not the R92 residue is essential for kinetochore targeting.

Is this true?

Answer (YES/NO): NO